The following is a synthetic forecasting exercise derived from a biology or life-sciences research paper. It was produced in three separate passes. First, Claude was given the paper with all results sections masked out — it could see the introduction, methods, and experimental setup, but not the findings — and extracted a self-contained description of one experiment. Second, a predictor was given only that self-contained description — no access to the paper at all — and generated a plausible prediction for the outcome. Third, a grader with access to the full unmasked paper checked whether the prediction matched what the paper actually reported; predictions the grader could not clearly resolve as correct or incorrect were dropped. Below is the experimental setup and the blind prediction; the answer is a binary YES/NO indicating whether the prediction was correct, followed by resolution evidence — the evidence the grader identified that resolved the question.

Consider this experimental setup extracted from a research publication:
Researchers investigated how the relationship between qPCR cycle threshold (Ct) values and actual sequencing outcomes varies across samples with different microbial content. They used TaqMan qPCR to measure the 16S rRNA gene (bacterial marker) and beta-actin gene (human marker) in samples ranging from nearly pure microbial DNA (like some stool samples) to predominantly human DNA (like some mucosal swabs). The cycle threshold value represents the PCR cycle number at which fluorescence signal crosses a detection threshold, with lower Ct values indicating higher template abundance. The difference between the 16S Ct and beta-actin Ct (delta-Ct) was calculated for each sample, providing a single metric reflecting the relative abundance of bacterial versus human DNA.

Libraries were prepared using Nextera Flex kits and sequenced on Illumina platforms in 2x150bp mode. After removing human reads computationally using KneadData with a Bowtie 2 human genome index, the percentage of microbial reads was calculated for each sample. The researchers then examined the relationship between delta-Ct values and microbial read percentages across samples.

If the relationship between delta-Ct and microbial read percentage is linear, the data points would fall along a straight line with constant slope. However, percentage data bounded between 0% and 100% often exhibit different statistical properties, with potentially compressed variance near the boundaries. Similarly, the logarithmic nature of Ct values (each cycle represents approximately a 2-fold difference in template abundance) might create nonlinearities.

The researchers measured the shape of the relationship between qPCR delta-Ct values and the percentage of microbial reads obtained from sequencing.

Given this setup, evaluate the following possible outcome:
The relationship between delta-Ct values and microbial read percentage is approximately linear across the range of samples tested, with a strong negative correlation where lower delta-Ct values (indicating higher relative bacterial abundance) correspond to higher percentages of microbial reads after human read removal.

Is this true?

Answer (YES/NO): NO